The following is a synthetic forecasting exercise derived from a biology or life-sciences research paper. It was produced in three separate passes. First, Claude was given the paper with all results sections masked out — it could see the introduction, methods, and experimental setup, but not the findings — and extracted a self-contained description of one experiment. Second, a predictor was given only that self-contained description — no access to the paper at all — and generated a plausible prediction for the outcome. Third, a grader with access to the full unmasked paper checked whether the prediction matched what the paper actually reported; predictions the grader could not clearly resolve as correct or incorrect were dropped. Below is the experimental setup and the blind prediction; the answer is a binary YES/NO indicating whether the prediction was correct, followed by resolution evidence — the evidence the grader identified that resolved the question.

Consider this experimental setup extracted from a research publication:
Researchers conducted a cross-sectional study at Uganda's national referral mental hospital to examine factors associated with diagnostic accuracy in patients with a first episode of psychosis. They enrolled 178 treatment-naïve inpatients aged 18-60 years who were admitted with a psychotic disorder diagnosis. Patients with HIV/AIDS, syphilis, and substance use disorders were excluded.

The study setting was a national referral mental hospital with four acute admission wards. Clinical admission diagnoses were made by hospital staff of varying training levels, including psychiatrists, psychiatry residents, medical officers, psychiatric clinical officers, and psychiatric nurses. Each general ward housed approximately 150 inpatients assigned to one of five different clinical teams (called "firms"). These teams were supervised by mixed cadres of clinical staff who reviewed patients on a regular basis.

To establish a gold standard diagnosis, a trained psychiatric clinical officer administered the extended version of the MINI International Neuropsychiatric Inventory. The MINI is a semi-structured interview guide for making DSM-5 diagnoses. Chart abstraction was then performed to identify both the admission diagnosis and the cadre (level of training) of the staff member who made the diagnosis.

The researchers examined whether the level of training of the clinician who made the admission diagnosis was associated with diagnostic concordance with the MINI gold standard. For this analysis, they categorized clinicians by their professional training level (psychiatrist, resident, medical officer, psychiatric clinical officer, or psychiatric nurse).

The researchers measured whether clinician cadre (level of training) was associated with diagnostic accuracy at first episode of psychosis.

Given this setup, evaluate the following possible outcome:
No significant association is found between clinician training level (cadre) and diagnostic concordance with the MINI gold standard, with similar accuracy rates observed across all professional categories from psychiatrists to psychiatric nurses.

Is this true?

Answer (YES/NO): NO